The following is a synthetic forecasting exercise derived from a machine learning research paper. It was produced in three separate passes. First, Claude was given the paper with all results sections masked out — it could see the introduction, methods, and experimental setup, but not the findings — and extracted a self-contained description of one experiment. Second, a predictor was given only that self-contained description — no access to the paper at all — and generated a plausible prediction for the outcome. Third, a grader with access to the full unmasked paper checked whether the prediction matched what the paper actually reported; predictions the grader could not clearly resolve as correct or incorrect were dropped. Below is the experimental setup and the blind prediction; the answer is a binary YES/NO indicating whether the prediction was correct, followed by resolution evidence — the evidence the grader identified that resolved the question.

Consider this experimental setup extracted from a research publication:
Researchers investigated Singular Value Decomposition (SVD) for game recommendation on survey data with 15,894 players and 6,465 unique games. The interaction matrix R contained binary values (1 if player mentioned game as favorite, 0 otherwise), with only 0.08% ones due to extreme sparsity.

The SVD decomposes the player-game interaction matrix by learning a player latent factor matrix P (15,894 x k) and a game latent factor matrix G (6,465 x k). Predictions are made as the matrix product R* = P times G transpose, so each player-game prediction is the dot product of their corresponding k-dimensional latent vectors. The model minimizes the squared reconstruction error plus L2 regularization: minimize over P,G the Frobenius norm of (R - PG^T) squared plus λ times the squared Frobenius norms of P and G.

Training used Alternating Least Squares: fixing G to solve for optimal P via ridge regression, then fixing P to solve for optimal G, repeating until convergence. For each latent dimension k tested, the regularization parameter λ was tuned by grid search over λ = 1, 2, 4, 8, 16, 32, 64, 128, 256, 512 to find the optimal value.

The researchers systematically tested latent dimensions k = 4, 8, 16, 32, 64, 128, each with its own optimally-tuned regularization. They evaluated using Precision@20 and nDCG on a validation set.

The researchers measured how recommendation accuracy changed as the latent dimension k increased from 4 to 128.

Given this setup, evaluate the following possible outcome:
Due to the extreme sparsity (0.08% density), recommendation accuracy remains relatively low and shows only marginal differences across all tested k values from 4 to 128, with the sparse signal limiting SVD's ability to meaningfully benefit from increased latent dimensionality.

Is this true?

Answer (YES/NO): NO